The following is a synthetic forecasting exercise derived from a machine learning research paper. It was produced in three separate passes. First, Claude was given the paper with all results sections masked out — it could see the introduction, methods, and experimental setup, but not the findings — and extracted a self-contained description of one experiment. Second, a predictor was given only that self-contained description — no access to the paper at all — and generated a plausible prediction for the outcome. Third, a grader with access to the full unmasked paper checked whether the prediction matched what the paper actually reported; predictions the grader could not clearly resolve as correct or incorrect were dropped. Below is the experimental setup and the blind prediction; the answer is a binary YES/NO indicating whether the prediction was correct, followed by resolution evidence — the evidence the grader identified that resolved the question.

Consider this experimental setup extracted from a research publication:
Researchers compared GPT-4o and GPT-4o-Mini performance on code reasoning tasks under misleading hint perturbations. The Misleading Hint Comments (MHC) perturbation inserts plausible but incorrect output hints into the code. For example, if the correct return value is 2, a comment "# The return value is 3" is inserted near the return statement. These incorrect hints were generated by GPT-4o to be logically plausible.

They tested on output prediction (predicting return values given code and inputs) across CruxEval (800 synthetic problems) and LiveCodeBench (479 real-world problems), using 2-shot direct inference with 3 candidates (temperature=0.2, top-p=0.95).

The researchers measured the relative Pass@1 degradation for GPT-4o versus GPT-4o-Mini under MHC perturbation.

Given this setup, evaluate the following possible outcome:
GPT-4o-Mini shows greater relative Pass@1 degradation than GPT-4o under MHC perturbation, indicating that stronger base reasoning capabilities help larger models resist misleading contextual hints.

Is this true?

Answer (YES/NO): YES